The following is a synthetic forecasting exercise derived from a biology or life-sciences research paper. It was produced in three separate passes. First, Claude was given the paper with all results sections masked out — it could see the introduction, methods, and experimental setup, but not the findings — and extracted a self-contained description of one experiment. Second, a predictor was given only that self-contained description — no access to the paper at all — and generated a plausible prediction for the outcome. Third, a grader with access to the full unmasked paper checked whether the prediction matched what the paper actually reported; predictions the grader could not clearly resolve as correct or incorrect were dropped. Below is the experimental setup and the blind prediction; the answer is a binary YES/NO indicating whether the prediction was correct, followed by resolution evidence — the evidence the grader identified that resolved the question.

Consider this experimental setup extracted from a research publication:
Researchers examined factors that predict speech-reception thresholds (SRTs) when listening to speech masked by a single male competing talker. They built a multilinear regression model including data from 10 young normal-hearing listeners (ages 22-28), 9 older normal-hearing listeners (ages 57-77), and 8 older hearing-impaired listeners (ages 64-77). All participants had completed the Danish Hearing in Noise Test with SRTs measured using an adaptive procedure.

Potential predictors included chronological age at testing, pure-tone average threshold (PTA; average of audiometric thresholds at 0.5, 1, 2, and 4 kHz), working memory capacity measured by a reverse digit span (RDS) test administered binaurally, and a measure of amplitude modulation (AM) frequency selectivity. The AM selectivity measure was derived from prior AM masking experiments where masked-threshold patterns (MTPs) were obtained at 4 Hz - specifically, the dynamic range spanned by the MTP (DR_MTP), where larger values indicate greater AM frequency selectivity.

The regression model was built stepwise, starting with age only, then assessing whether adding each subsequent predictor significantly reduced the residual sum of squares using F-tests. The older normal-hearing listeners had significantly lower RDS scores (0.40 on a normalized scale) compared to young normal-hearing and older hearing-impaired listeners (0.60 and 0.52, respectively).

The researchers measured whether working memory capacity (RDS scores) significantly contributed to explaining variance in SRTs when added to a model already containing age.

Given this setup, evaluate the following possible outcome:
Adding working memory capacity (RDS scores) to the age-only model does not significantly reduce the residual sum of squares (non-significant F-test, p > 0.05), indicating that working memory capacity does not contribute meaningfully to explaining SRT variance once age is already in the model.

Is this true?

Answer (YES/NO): YES